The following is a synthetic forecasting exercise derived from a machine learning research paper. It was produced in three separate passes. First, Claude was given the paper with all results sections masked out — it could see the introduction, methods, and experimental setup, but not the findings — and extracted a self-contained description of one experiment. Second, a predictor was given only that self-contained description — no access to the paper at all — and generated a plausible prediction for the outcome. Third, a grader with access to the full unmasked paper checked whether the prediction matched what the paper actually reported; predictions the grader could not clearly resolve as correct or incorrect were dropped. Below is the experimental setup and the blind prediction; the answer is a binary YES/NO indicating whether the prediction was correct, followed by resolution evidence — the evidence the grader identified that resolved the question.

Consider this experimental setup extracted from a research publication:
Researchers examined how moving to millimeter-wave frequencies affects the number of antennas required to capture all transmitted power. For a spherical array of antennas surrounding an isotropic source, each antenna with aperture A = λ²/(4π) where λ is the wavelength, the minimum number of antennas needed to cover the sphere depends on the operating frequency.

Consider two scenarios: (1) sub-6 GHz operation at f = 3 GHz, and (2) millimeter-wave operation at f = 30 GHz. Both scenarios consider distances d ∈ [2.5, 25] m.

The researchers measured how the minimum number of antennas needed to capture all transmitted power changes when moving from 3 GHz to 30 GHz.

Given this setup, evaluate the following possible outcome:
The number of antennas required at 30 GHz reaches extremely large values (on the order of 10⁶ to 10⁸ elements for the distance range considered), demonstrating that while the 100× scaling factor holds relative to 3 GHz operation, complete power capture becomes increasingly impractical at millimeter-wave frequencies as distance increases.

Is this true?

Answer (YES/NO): YES